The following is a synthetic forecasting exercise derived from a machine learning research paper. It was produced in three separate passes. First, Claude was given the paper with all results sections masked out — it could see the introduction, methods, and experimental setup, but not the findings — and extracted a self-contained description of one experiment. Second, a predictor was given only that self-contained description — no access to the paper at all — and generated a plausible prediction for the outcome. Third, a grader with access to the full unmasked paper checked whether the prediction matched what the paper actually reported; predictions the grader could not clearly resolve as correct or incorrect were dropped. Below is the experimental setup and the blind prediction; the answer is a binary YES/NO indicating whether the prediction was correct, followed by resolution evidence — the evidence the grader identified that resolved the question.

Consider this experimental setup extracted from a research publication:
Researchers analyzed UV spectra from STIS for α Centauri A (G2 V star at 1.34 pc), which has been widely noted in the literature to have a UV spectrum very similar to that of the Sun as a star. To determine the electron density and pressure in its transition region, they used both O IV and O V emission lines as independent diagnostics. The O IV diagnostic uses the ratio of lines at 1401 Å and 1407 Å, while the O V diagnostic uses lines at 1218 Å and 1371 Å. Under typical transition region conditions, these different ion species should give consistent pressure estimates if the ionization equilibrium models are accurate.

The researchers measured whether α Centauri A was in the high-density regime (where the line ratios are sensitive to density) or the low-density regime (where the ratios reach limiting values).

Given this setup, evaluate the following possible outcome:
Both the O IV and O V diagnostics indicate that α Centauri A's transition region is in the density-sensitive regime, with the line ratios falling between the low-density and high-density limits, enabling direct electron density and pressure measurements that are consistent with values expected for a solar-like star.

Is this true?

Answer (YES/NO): NO